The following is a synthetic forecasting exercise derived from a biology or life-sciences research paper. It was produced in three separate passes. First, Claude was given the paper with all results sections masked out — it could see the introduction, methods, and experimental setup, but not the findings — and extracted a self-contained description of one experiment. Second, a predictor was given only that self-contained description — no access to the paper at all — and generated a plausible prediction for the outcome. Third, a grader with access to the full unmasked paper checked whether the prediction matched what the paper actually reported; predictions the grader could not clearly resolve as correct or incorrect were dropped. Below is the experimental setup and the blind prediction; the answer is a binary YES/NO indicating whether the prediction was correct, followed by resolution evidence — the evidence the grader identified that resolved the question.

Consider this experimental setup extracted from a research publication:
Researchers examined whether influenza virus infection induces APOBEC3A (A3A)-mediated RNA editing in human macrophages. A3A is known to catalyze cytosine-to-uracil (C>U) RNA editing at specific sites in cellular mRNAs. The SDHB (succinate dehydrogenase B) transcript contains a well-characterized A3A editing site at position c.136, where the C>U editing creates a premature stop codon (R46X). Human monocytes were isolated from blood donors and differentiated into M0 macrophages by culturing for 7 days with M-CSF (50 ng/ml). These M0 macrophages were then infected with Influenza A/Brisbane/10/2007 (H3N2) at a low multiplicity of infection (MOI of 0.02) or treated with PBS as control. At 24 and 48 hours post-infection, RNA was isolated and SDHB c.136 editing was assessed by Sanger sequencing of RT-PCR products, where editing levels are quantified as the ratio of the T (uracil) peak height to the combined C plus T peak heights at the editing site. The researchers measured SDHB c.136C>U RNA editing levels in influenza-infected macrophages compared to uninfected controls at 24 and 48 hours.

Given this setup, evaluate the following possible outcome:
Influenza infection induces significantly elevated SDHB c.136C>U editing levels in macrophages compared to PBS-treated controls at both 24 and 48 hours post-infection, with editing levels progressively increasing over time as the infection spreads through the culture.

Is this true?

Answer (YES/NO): NO